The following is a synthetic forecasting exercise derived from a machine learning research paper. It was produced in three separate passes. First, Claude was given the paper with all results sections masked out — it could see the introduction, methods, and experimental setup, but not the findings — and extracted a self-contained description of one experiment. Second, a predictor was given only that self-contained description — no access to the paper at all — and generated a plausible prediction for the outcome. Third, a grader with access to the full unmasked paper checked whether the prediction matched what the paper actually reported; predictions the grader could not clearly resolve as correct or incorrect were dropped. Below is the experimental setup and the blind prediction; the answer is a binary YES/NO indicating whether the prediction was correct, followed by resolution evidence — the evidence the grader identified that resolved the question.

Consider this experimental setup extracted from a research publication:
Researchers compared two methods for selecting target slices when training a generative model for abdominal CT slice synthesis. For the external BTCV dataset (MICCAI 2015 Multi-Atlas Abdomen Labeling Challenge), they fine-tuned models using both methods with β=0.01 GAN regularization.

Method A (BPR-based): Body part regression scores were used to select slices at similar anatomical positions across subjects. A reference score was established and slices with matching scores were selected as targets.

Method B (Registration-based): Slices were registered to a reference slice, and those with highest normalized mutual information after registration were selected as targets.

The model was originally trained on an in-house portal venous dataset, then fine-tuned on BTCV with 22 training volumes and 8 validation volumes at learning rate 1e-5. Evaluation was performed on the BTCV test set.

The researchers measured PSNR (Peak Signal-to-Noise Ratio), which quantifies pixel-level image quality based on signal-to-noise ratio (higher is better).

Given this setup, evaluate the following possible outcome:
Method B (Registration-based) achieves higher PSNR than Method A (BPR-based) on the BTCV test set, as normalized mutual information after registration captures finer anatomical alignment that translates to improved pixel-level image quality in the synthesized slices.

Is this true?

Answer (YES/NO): NO